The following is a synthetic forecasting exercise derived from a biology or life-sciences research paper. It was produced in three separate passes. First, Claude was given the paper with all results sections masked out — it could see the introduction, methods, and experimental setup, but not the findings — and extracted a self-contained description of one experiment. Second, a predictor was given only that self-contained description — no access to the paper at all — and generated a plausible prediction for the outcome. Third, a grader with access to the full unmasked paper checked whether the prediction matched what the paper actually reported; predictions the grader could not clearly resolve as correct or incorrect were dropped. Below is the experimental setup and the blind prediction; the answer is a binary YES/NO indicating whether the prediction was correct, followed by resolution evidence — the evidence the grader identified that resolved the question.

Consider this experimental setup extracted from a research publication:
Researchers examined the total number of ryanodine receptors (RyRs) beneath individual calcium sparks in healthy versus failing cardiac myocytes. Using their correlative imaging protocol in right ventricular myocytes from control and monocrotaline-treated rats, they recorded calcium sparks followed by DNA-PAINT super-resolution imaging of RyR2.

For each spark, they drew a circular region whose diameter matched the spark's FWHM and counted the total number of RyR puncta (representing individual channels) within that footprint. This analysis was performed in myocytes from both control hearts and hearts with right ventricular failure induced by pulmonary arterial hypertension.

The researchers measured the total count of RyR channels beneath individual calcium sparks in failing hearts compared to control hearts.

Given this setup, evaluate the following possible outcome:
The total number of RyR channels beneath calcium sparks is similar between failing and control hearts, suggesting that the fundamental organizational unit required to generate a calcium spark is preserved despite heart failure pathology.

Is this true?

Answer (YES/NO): NO